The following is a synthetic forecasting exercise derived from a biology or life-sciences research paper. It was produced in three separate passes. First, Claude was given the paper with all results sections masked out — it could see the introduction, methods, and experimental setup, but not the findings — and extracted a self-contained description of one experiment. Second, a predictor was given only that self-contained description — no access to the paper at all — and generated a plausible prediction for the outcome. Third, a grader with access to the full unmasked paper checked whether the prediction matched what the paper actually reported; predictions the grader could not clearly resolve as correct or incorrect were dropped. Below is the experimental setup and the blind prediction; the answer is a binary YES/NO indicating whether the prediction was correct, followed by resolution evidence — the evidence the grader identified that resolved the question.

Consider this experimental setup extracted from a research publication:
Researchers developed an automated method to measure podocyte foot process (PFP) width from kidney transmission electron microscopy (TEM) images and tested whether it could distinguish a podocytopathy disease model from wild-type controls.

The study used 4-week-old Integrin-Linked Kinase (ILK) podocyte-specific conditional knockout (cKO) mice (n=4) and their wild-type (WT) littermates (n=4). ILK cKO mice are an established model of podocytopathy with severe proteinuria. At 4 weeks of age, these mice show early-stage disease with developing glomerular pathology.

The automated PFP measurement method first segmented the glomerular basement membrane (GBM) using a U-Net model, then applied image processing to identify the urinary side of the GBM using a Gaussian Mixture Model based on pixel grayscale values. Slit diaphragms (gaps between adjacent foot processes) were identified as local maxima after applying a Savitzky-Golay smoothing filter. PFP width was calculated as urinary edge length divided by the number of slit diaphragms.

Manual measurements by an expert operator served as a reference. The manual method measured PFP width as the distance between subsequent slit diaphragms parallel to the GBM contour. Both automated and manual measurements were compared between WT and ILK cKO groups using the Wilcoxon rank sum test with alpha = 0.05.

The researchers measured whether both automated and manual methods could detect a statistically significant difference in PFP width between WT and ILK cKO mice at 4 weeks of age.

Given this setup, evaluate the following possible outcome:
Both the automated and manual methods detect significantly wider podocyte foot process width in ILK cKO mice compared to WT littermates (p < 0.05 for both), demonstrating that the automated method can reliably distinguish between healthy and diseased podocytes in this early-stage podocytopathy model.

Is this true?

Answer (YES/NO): NO